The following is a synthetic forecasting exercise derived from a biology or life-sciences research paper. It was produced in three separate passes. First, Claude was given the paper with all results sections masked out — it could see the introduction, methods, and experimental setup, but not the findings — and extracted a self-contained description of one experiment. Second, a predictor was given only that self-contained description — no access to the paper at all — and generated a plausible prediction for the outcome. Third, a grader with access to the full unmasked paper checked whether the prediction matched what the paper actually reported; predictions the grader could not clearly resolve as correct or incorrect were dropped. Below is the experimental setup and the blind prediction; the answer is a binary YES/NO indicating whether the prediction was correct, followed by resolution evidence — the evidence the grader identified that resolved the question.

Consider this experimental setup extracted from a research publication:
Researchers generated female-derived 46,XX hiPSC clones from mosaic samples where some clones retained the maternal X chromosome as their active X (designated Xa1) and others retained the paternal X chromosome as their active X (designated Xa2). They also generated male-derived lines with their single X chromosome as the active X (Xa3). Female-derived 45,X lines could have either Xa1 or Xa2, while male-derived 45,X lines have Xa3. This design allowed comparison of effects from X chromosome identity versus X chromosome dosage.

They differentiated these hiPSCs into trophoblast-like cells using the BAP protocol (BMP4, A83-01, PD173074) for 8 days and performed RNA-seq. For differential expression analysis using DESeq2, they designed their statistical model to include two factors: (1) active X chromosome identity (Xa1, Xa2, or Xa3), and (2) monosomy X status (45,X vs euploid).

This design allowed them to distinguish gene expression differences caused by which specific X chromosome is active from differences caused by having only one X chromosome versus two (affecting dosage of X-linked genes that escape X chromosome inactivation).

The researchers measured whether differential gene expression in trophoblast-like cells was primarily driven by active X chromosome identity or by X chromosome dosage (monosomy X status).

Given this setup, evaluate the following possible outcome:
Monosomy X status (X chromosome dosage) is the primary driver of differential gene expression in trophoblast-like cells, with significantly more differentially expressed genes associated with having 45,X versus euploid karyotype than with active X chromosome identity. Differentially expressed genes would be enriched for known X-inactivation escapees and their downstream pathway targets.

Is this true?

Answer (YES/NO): YES